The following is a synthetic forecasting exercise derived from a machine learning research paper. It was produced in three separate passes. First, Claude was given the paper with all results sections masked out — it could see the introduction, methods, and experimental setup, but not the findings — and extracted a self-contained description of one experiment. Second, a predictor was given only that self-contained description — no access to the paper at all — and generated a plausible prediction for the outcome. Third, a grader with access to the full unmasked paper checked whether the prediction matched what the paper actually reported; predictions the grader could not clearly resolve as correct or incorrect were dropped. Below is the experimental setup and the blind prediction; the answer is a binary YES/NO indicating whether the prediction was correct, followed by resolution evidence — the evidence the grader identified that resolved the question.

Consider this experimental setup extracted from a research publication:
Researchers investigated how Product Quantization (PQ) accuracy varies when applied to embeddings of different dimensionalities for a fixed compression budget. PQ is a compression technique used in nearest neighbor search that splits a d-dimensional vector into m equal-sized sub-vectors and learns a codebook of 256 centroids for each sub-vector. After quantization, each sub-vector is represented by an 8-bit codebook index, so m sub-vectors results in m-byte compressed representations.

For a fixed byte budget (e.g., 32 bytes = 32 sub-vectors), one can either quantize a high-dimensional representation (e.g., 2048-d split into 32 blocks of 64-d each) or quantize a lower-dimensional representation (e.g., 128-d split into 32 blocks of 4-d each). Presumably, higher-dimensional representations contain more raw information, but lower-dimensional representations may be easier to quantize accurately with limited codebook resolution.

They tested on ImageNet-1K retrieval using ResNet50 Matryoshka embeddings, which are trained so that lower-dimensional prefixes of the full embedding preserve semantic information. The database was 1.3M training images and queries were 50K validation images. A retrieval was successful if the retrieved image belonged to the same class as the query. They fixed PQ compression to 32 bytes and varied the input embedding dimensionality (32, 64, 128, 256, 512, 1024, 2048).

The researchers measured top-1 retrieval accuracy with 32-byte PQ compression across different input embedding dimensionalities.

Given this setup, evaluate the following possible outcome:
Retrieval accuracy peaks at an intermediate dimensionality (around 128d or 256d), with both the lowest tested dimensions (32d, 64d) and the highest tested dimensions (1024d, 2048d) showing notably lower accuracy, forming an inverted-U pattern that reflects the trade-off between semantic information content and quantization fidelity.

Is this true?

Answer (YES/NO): YES